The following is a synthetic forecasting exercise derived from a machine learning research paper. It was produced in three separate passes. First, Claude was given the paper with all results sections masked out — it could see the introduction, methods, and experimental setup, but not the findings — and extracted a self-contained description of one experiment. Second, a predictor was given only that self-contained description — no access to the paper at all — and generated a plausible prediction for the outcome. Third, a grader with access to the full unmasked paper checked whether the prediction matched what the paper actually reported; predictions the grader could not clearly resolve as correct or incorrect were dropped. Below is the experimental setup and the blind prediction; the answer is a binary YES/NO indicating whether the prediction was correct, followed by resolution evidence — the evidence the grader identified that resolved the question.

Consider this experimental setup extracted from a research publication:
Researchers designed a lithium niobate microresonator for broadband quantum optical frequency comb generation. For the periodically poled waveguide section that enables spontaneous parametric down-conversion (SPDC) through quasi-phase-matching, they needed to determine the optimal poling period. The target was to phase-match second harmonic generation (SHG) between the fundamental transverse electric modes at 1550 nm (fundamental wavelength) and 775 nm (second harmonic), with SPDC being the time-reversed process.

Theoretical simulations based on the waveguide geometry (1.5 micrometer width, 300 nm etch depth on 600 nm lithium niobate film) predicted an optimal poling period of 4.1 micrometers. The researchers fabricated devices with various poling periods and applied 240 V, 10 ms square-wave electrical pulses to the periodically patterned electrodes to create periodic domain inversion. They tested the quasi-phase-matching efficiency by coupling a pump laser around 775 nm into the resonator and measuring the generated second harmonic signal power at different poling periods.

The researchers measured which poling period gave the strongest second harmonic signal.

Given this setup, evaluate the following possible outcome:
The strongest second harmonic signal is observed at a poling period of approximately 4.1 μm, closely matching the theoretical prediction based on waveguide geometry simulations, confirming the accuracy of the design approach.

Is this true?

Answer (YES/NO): YES